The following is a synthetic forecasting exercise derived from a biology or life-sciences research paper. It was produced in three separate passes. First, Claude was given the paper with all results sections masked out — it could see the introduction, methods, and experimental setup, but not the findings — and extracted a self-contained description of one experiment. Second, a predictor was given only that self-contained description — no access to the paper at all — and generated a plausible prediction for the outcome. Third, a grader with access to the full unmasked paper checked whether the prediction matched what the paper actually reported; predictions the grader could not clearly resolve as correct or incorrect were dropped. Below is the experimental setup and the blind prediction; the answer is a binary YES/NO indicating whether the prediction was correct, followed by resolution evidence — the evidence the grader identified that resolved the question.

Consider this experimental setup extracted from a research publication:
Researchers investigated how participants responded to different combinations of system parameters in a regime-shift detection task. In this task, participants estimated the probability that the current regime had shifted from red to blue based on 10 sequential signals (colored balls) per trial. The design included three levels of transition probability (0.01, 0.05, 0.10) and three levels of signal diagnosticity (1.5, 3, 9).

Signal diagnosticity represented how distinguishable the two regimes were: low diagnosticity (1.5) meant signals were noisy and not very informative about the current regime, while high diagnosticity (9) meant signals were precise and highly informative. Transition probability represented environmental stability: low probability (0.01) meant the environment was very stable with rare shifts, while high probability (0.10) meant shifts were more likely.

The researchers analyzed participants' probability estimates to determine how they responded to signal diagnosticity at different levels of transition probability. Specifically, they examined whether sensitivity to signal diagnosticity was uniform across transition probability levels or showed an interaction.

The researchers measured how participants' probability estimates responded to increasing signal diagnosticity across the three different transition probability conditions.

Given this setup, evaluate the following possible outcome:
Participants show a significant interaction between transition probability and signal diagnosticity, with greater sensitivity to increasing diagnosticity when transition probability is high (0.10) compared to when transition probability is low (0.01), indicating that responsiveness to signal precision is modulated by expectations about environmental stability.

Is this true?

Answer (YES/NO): NO